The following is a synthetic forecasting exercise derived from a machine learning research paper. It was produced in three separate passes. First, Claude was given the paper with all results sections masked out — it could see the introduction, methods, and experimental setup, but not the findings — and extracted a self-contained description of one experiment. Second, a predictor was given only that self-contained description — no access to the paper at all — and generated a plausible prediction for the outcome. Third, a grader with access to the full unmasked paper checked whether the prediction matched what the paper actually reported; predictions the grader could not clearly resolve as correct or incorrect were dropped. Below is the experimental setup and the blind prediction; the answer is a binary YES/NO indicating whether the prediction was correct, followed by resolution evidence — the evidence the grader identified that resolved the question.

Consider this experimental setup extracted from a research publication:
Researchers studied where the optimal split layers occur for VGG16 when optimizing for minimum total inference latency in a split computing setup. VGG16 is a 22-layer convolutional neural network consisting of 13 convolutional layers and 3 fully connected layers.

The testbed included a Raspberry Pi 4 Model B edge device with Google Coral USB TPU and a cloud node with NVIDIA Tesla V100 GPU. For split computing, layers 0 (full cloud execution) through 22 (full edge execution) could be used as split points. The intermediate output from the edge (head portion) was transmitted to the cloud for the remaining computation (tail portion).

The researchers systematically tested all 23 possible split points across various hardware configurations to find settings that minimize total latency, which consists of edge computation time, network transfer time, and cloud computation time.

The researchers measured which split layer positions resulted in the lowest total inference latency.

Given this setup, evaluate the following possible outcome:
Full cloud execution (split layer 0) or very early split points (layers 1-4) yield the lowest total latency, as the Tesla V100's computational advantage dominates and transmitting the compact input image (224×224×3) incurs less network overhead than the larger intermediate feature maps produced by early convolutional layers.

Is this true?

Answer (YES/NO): YES